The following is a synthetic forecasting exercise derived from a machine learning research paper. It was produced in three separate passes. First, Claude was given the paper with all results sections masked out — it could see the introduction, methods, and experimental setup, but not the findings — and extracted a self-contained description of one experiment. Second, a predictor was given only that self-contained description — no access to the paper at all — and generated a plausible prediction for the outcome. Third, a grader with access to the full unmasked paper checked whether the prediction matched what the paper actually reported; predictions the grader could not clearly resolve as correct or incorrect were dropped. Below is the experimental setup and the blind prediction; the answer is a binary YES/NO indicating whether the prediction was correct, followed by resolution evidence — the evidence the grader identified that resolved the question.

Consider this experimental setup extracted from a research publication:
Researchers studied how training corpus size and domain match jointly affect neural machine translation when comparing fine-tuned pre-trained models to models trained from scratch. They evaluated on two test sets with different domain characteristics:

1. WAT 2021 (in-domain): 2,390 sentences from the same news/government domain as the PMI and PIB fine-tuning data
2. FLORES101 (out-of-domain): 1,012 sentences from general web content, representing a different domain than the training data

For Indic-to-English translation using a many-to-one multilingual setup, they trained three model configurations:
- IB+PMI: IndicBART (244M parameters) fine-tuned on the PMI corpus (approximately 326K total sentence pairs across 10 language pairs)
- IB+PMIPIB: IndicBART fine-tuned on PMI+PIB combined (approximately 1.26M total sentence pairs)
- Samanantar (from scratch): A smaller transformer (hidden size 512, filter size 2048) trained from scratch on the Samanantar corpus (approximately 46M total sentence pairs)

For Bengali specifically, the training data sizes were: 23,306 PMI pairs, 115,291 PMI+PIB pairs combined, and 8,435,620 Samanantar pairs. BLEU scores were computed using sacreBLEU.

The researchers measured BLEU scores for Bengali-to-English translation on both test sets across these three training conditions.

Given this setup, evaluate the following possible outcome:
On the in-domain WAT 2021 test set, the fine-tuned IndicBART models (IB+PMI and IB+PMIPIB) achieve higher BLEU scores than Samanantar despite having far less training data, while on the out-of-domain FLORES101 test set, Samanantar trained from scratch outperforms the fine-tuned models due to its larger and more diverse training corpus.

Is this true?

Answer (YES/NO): NO